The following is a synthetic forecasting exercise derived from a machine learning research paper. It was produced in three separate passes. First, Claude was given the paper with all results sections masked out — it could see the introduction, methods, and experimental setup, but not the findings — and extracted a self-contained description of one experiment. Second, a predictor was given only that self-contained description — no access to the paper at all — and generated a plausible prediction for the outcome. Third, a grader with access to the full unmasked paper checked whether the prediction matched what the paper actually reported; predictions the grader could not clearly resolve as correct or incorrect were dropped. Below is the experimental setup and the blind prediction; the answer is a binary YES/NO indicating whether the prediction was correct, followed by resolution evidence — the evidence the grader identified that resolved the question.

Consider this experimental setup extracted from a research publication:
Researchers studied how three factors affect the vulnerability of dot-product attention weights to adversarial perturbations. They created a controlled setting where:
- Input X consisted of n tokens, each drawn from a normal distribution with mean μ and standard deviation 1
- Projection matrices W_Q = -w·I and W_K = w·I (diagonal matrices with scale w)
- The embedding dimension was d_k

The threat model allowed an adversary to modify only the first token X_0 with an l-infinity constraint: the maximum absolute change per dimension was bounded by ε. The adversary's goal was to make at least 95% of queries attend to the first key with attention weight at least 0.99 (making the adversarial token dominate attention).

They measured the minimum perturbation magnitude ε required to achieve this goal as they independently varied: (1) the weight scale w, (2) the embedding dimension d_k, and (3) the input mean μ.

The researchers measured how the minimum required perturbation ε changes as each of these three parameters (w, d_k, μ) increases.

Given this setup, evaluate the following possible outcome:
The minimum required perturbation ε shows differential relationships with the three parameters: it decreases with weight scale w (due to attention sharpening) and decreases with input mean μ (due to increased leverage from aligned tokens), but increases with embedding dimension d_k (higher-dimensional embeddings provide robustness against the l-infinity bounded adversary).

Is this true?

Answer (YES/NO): NO